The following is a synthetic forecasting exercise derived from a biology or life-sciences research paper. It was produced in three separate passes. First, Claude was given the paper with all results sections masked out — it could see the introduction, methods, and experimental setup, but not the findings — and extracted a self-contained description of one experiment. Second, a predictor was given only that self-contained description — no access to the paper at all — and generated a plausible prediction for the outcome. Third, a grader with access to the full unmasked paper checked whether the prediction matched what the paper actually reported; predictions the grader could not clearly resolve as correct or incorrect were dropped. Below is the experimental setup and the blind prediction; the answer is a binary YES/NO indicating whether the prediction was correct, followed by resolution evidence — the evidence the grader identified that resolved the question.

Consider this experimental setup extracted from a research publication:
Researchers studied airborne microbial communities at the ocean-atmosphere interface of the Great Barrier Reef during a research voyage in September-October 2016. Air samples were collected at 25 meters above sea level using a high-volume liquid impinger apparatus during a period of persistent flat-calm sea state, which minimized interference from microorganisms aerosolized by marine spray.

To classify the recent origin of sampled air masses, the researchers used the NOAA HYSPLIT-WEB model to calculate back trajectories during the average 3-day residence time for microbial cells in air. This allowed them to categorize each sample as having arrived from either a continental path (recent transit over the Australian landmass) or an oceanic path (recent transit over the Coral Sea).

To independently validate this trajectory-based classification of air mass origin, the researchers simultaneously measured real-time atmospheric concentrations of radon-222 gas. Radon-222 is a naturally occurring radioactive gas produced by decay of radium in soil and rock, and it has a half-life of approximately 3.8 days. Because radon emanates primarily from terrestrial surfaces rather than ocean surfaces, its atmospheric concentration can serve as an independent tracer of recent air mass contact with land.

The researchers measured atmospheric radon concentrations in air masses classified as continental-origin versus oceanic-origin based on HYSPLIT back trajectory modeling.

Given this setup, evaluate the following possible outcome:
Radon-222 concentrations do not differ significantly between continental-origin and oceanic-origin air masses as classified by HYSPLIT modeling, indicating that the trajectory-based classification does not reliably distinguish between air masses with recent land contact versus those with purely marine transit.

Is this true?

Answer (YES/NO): NO